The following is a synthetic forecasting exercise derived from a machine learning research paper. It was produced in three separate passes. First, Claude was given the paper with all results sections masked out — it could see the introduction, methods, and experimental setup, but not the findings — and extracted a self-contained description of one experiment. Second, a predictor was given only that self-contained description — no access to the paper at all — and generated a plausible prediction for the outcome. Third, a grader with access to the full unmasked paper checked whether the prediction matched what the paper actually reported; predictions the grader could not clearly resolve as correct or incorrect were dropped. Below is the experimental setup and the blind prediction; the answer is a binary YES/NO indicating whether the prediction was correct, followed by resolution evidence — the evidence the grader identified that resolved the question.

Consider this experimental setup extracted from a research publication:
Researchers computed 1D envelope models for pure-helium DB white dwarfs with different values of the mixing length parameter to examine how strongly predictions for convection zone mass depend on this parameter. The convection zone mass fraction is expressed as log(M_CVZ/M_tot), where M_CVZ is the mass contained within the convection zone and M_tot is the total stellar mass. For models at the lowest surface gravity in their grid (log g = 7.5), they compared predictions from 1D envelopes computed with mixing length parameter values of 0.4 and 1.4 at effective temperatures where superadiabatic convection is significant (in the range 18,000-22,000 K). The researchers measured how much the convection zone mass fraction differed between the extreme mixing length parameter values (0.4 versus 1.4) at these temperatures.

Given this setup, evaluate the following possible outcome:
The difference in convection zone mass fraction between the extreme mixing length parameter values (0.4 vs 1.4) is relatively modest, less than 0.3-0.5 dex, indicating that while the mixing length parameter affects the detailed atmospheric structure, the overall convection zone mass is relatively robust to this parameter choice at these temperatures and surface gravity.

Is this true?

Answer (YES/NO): NO